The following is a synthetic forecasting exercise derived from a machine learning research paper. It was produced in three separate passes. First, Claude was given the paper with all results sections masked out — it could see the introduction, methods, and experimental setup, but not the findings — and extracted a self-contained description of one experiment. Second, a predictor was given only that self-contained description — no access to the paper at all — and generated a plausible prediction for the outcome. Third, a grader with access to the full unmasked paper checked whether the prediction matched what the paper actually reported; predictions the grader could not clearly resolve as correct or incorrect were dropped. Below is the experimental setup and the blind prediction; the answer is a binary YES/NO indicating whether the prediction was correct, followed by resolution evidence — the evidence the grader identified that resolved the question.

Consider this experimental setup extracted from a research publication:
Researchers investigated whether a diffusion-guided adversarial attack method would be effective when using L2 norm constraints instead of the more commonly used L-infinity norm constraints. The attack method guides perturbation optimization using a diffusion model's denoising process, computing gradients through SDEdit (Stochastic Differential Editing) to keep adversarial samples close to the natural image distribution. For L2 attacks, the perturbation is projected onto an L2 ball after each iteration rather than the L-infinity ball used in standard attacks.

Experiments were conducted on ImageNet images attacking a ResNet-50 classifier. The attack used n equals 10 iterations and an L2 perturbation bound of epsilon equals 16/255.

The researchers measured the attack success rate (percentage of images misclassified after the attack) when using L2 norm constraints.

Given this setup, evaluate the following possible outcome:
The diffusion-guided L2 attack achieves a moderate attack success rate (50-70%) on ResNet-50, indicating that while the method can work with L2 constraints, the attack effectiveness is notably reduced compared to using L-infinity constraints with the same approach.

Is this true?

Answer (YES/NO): NO